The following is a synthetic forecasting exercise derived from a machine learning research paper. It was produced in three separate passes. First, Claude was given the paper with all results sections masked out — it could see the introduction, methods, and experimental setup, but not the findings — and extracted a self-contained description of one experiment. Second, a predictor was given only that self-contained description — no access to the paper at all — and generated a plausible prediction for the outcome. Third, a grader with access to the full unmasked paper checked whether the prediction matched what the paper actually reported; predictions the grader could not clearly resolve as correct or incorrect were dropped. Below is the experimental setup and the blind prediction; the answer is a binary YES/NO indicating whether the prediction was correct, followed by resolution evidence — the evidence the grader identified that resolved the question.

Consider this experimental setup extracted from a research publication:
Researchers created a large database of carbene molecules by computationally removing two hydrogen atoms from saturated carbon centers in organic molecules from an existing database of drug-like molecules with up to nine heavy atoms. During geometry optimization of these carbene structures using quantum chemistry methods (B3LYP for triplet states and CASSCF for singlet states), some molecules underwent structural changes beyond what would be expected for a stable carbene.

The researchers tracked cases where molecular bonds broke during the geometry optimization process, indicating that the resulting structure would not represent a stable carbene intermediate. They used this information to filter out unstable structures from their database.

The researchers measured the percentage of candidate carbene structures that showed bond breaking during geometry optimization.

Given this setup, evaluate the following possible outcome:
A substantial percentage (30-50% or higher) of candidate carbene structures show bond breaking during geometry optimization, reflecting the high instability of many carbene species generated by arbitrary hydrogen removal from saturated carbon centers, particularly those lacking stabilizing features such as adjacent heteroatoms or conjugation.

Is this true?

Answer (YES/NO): NO